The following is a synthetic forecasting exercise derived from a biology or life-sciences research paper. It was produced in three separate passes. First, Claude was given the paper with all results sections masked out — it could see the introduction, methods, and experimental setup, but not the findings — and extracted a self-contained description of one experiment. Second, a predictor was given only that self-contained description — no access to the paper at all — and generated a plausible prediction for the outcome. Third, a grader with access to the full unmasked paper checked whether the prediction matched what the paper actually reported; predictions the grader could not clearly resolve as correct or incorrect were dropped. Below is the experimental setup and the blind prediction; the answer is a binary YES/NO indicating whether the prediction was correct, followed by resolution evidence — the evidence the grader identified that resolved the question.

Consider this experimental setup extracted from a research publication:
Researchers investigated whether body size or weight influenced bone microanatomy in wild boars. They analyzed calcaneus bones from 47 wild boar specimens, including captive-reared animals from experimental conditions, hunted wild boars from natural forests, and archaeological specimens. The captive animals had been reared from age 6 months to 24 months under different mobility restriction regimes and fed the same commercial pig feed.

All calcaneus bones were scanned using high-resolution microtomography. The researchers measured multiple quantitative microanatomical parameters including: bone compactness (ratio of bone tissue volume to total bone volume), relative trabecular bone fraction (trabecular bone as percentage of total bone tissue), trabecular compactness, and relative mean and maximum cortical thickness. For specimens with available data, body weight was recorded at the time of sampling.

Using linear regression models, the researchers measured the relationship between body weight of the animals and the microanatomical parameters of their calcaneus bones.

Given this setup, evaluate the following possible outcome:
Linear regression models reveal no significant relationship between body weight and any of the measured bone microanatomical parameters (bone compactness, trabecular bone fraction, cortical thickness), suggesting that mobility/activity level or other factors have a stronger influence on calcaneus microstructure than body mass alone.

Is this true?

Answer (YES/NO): YES